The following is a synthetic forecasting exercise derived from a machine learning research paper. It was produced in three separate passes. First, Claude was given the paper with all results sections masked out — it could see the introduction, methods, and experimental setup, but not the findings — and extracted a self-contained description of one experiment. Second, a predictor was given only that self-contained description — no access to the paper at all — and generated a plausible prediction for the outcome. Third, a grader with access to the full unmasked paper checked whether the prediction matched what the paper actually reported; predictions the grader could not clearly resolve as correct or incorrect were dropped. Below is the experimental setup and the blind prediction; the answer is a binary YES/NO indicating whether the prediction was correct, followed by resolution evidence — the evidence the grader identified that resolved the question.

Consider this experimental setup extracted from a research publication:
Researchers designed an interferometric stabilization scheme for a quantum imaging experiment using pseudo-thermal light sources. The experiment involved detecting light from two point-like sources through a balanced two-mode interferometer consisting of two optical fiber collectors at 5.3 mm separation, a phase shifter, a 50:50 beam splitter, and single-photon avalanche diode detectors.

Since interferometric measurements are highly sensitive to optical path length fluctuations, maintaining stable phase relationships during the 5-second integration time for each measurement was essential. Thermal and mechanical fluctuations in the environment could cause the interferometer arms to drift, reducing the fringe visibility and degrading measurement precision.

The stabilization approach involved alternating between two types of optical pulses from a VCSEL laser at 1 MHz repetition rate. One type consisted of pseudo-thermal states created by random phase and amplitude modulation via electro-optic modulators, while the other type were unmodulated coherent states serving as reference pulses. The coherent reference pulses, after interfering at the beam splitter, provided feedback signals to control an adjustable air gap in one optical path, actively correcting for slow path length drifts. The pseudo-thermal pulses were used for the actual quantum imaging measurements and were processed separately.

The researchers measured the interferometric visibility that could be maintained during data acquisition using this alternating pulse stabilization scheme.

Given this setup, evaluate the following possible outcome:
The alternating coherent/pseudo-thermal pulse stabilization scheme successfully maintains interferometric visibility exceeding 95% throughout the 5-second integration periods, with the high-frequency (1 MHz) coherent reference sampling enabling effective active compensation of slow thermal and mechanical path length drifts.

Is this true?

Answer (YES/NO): YES